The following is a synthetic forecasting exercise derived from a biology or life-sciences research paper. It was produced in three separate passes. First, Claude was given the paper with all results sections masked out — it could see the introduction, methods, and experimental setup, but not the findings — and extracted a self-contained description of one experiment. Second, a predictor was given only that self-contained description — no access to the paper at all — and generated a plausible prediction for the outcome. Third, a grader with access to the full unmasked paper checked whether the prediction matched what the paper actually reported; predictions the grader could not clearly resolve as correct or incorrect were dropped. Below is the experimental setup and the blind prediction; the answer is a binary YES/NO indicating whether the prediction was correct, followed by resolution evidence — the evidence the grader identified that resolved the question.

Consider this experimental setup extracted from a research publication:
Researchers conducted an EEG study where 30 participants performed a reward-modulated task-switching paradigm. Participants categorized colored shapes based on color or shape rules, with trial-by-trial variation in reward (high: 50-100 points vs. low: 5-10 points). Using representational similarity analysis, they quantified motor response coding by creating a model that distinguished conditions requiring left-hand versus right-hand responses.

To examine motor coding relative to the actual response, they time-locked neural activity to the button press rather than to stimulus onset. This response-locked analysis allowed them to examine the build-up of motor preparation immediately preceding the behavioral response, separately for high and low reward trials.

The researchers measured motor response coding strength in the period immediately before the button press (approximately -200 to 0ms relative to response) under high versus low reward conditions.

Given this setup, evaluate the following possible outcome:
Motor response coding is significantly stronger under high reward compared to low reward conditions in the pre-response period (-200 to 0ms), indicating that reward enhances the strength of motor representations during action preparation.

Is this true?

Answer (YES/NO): YES